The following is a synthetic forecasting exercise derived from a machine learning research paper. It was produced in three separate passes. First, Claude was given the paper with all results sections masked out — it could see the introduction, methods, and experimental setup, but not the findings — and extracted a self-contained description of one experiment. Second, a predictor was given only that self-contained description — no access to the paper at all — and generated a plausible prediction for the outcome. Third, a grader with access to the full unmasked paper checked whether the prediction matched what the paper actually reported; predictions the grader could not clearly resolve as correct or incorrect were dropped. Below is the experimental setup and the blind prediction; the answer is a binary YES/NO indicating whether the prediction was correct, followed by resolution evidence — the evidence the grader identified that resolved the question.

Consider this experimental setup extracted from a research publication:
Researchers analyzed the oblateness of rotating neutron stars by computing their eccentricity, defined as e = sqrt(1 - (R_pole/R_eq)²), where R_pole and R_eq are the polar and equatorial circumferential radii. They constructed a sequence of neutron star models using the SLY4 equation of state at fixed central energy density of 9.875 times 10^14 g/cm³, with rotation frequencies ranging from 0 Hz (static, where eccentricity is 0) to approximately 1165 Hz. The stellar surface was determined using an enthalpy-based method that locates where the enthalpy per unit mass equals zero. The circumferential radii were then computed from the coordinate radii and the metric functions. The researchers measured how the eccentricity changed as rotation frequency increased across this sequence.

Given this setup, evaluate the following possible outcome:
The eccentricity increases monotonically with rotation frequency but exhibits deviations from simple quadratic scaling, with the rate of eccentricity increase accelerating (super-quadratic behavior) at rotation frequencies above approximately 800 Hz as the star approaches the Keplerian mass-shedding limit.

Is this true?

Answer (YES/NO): NO